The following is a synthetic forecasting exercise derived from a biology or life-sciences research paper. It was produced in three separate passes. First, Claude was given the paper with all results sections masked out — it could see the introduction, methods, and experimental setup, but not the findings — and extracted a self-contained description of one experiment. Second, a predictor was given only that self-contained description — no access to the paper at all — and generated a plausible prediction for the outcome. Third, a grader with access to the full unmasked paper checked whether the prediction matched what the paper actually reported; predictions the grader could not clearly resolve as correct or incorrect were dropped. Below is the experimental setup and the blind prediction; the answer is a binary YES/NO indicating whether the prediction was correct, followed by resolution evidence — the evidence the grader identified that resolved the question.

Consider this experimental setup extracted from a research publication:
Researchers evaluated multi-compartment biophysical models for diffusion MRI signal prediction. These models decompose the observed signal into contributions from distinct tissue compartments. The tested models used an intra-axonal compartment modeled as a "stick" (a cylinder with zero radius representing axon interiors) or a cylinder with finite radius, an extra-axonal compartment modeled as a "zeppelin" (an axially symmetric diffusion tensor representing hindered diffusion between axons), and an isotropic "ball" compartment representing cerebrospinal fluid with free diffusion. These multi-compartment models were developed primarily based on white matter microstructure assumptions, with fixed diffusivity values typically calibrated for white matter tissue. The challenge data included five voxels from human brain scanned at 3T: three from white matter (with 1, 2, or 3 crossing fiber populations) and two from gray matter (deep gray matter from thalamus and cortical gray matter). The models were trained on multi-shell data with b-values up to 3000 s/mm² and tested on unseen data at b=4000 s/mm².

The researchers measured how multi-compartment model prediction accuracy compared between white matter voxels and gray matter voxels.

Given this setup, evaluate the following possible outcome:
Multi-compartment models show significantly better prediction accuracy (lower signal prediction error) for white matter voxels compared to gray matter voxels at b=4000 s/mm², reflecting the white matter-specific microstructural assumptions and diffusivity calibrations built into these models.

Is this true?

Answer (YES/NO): NO